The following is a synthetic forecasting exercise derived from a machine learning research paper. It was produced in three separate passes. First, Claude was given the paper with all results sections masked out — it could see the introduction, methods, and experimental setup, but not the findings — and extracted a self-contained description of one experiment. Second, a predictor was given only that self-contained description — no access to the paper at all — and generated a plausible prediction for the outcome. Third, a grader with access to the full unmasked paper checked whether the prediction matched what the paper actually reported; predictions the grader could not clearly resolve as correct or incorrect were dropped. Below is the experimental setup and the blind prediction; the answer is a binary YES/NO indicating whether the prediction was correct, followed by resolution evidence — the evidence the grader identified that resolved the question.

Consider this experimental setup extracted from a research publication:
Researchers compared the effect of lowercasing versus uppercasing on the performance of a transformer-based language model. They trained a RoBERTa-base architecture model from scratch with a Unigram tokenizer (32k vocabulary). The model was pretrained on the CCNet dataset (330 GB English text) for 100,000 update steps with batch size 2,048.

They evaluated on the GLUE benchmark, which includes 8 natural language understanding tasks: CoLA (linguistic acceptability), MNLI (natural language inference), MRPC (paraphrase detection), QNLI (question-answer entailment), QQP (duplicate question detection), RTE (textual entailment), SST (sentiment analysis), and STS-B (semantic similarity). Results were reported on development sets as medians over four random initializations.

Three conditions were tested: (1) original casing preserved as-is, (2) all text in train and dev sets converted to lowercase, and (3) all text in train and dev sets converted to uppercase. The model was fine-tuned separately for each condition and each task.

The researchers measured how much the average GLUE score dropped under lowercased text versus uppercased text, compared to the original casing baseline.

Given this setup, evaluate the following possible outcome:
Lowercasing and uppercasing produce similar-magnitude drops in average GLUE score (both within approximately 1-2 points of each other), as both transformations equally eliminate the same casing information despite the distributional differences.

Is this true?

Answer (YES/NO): NO